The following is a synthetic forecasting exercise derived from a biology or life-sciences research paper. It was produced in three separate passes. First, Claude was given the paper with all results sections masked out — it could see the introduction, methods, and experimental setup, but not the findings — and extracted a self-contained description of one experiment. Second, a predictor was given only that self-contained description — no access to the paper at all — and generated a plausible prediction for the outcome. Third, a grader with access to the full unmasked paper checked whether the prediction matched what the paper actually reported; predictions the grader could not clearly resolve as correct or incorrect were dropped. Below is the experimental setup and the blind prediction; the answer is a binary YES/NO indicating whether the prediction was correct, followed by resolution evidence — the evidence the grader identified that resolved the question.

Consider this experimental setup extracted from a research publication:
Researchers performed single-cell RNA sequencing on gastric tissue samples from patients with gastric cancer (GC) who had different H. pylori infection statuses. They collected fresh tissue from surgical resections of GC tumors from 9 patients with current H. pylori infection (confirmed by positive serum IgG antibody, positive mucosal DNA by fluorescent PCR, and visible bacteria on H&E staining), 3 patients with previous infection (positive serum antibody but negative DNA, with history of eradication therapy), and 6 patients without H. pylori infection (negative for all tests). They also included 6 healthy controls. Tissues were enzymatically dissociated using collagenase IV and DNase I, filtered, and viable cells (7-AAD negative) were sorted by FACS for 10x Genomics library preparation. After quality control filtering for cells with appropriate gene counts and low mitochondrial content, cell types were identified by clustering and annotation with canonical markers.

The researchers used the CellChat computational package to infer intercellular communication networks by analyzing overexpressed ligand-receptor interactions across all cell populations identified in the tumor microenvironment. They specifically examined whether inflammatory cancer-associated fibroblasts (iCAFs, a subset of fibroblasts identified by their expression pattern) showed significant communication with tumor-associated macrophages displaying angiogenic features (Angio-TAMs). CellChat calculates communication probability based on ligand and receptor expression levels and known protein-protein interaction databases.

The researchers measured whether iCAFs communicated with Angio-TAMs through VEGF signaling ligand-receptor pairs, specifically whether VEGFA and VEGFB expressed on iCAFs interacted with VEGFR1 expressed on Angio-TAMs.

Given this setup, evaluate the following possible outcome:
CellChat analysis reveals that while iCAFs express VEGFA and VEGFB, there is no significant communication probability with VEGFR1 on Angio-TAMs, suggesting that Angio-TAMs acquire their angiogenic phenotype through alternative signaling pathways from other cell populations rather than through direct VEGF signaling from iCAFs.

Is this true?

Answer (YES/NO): NO